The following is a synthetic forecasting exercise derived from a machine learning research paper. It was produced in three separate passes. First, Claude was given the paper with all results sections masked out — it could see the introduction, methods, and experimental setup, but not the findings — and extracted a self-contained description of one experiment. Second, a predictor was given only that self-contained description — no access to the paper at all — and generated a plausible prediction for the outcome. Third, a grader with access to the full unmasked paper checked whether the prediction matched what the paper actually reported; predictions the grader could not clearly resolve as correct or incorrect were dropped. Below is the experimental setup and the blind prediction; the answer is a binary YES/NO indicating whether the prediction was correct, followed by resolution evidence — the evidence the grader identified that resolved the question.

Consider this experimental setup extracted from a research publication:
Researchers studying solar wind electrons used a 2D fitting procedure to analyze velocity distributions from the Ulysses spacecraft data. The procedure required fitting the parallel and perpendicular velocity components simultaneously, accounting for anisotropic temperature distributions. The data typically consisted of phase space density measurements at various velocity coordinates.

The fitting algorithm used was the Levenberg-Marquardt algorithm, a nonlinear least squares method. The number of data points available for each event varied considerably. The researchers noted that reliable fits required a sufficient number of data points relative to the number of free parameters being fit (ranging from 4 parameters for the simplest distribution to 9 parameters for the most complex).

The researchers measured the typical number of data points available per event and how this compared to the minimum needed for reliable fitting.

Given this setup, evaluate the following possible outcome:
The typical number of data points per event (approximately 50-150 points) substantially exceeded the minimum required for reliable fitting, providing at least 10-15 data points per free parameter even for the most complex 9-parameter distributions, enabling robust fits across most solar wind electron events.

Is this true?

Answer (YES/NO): NO